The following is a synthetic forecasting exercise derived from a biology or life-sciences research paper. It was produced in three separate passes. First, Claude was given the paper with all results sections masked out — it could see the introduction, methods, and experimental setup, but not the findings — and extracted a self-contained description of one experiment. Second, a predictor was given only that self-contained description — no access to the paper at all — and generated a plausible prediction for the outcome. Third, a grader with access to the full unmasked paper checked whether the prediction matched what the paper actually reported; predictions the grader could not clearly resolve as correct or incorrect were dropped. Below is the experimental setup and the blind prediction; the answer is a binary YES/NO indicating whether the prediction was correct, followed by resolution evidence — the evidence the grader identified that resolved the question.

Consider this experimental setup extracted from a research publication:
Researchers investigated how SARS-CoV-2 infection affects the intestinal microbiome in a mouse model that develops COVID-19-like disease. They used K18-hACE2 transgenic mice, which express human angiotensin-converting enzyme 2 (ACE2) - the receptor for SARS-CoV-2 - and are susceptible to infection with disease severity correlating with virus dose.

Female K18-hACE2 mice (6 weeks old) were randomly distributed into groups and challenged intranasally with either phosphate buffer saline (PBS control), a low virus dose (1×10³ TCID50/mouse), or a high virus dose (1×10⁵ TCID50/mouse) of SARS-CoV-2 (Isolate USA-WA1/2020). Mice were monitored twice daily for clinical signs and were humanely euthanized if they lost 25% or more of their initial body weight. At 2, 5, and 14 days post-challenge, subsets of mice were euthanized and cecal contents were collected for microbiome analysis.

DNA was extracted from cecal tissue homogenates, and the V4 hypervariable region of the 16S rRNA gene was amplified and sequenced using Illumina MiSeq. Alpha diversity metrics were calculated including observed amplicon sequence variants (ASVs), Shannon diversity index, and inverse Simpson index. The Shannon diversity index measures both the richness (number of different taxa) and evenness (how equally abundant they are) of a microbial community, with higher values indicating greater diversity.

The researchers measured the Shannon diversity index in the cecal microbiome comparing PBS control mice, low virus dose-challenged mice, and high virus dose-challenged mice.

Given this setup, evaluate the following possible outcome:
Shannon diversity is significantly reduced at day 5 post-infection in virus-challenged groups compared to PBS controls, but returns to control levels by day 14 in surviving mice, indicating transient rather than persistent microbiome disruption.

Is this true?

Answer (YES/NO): NO